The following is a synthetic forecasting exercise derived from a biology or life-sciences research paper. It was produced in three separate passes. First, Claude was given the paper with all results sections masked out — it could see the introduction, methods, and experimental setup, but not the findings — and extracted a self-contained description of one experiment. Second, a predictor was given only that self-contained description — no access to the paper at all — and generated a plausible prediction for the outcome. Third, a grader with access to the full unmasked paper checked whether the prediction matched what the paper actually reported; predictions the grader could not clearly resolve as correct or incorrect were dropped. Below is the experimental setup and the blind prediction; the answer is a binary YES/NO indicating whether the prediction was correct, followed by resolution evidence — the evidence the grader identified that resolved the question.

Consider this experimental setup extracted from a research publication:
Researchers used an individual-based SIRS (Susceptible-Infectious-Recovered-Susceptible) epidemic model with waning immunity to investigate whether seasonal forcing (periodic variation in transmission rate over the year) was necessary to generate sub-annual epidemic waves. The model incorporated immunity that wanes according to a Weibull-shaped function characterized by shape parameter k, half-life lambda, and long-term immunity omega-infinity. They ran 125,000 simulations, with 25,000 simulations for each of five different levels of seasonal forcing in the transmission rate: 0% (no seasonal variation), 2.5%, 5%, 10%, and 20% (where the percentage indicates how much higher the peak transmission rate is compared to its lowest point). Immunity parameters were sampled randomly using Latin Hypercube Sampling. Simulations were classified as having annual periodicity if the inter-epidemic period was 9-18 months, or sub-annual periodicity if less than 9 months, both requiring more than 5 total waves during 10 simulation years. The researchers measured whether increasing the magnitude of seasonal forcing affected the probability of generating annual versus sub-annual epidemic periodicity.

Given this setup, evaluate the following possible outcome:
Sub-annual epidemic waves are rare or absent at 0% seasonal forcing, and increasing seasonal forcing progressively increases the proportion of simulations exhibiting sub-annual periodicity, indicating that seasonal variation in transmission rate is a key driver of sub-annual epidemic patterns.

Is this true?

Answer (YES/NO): NO